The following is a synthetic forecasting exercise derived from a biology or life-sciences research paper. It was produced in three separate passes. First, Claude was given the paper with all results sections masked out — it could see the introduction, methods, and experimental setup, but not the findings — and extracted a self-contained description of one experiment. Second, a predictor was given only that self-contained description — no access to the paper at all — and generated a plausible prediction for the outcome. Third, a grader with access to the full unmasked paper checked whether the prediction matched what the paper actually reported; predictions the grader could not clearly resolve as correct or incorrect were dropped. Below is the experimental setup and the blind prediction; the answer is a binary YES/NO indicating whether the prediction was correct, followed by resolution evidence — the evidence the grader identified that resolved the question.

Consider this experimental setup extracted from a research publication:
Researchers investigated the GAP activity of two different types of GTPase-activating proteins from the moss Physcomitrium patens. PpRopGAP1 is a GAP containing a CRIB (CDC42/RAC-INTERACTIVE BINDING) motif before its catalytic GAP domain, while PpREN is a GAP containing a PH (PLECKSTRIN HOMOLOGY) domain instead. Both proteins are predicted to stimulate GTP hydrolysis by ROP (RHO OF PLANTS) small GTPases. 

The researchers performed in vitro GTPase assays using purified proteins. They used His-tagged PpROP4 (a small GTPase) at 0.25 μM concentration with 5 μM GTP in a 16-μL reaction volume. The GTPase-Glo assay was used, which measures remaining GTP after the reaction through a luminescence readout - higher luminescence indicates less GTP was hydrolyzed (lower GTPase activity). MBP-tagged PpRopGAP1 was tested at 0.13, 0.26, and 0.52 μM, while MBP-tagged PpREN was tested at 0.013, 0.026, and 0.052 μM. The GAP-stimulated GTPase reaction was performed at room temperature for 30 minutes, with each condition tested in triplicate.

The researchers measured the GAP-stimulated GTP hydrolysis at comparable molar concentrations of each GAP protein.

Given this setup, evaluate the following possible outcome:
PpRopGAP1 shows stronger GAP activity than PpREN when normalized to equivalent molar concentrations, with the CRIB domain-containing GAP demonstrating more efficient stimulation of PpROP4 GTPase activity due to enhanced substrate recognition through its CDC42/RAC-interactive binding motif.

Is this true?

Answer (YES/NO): NO